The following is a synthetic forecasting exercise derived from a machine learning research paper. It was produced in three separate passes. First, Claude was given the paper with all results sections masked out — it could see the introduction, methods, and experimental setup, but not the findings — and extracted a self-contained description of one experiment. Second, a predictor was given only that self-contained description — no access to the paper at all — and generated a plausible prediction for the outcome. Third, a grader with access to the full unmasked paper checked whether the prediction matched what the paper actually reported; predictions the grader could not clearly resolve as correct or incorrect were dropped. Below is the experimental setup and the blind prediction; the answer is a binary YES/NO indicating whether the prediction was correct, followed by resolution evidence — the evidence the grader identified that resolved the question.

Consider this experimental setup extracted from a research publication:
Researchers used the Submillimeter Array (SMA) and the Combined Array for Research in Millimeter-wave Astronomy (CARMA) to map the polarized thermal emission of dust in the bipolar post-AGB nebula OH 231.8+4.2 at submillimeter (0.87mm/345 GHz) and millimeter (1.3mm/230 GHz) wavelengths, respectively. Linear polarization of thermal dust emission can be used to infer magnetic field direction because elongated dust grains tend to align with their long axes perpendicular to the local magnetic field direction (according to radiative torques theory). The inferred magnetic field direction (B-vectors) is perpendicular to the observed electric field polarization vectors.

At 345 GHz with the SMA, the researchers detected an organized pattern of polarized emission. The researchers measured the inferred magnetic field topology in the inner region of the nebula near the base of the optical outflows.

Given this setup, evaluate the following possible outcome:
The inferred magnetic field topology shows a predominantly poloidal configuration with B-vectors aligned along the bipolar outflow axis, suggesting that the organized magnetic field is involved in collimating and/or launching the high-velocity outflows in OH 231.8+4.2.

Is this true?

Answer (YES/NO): NO